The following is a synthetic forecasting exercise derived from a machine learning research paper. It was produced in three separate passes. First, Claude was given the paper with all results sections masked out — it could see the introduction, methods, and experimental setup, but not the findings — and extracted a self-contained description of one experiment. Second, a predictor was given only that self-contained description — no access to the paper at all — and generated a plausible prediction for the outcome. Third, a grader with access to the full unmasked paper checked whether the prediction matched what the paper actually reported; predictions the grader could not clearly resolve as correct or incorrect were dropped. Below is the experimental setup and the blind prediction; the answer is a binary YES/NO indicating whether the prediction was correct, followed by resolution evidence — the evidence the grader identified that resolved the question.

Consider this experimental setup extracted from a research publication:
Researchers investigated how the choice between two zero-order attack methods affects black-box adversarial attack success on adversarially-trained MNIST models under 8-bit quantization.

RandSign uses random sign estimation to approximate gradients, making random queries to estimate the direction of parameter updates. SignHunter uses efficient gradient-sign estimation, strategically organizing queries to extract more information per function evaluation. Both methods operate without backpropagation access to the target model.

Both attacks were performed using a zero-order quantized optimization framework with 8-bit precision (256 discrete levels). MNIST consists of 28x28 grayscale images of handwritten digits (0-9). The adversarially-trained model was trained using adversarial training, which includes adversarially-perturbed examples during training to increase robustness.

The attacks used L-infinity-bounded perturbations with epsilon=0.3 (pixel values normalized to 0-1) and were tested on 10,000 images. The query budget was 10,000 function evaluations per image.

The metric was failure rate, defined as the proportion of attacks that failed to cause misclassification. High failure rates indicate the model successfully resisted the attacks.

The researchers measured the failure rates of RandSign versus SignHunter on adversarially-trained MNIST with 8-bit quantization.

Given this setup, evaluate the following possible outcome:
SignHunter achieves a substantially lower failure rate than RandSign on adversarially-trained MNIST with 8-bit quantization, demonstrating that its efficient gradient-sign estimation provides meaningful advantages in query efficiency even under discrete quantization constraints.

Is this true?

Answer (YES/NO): NO